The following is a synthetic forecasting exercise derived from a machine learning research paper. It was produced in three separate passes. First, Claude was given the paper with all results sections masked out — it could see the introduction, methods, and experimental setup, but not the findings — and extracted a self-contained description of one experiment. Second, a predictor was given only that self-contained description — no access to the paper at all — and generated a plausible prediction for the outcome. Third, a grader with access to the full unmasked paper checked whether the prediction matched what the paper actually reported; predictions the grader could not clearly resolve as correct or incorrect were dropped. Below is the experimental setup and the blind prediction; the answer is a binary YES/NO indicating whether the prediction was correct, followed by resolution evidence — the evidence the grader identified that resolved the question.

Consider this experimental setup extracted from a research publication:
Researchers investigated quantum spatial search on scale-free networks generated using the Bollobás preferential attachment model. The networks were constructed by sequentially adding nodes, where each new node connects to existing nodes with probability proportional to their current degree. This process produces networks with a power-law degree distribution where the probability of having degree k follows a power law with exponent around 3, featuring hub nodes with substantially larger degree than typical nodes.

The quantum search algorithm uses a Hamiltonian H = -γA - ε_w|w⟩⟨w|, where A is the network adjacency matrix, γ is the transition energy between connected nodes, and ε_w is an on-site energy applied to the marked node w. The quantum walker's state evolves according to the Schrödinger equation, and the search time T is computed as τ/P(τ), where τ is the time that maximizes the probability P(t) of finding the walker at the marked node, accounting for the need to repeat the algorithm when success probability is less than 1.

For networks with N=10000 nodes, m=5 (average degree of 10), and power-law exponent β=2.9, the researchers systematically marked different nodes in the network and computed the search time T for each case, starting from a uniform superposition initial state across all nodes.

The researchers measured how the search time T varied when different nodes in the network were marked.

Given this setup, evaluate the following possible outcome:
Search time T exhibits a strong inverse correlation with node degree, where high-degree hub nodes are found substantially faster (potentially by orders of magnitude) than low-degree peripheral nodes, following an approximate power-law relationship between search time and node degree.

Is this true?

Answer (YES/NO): NO